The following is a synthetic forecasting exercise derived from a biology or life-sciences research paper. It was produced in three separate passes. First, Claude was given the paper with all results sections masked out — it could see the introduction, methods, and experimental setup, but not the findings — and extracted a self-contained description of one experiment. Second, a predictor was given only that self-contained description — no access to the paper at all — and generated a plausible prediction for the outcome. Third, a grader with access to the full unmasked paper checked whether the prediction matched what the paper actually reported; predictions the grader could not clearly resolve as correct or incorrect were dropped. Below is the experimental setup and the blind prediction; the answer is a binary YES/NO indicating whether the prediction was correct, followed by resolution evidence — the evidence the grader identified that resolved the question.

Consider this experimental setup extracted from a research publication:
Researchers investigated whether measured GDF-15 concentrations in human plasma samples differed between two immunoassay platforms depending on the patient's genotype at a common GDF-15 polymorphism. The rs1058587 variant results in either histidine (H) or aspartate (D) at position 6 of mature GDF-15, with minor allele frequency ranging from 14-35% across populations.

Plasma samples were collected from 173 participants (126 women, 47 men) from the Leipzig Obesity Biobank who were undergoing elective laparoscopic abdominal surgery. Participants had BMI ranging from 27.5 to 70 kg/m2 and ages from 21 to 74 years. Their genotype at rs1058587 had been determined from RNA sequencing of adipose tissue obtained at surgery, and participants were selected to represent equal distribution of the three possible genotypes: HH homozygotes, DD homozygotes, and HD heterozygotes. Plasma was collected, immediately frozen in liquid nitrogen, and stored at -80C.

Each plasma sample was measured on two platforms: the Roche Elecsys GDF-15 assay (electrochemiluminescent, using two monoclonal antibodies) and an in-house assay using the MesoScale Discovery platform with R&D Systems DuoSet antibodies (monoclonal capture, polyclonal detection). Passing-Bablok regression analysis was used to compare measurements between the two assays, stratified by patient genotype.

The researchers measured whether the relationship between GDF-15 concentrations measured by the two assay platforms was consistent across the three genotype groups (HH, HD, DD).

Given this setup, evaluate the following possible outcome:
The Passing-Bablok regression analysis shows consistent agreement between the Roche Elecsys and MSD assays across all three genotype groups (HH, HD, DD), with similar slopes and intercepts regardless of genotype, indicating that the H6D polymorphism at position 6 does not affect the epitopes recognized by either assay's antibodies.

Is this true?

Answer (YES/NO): NO